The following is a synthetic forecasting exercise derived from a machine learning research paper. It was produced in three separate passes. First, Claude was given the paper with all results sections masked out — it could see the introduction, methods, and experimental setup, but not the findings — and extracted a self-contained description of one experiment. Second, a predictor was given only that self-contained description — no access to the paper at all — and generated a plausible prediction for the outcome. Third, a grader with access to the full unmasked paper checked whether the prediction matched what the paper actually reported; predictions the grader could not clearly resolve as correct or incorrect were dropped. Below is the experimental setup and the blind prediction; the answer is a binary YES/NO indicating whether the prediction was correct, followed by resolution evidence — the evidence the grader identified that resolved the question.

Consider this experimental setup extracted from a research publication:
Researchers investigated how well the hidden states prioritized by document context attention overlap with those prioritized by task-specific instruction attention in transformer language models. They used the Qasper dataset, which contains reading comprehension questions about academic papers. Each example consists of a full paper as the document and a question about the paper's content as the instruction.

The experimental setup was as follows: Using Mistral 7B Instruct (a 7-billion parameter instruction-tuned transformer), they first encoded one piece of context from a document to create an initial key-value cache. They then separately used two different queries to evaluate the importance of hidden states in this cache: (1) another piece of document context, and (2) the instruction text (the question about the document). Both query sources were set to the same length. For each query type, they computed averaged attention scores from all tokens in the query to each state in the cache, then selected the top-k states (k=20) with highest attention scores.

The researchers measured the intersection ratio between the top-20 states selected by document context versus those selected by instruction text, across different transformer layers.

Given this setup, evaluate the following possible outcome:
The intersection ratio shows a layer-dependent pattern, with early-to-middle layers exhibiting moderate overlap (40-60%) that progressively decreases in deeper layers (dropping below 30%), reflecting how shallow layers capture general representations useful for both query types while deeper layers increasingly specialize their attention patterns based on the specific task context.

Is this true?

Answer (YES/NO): NO